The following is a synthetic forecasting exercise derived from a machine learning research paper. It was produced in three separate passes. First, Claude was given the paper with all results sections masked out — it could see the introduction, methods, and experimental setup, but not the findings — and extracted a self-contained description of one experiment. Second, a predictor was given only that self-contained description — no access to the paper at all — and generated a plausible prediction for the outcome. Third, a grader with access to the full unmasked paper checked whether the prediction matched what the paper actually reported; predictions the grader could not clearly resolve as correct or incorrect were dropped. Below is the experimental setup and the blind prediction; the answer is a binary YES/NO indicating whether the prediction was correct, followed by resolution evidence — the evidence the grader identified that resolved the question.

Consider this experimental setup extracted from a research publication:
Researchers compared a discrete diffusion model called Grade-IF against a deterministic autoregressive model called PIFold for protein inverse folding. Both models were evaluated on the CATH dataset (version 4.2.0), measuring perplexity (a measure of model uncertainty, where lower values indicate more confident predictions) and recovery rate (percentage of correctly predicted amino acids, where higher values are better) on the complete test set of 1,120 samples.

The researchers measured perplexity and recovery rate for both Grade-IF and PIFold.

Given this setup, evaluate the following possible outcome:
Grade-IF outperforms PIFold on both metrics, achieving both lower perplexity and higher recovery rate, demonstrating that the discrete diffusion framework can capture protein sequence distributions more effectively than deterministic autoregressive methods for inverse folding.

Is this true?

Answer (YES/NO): YES